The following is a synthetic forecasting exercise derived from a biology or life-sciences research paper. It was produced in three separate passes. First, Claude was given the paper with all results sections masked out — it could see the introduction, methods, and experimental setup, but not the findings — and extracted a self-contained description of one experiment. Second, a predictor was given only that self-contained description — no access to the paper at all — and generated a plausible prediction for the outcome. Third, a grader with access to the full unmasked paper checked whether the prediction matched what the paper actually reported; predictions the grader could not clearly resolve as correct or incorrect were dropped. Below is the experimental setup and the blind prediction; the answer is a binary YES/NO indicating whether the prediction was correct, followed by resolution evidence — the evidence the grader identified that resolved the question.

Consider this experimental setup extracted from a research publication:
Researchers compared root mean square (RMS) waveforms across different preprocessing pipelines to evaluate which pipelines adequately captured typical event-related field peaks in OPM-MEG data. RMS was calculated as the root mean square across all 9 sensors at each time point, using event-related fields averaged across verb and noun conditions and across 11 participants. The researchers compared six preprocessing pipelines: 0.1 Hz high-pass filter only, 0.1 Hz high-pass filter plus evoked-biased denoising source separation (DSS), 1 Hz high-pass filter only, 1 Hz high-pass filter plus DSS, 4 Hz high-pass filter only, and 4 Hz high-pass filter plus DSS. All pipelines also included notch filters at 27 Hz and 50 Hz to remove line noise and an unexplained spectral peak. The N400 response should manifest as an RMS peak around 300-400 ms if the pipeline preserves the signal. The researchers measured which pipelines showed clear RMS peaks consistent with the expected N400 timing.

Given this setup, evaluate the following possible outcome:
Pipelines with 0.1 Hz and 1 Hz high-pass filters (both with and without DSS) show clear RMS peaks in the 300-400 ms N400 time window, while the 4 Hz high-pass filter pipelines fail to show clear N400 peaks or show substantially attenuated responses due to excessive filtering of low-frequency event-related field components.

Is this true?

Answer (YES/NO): NO